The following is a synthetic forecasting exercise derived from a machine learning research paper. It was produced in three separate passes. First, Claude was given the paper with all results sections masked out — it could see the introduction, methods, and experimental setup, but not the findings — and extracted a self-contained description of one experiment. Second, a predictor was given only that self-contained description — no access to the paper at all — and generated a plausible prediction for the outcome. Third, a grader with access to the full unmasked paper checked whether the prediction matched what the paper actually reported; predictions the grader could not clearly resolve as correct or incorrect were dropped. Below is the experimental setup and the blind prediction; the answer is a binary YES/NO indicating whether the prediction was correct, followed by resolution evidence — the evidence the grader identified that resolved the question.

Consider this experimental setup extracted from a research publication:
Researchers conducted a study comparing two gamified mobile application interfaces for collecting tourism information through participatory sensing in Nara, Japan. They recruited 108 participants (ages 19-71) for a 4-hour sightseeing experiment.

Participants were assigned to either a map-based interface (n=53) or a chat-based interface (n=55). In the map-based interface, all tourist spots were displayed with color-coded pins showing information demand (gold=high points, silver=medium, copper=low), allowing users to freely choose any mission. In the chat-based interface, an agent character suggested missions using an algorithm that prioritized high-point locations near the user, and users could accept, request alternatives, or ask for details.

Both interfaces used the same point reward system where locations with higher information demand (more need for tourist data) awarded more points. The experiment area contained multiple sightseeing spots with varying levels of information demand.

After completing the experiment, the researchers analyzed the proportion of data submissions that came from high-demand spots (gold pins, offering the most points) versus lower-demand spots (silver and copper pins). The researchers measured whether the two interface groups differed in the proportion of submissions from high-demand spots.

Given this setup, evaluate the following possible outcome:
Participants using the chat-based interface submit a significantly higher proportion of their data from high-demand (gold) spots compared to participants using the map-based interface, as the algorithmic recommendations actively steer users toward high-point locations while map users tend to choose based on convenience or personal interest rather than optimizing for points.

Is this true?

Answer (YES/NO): YES